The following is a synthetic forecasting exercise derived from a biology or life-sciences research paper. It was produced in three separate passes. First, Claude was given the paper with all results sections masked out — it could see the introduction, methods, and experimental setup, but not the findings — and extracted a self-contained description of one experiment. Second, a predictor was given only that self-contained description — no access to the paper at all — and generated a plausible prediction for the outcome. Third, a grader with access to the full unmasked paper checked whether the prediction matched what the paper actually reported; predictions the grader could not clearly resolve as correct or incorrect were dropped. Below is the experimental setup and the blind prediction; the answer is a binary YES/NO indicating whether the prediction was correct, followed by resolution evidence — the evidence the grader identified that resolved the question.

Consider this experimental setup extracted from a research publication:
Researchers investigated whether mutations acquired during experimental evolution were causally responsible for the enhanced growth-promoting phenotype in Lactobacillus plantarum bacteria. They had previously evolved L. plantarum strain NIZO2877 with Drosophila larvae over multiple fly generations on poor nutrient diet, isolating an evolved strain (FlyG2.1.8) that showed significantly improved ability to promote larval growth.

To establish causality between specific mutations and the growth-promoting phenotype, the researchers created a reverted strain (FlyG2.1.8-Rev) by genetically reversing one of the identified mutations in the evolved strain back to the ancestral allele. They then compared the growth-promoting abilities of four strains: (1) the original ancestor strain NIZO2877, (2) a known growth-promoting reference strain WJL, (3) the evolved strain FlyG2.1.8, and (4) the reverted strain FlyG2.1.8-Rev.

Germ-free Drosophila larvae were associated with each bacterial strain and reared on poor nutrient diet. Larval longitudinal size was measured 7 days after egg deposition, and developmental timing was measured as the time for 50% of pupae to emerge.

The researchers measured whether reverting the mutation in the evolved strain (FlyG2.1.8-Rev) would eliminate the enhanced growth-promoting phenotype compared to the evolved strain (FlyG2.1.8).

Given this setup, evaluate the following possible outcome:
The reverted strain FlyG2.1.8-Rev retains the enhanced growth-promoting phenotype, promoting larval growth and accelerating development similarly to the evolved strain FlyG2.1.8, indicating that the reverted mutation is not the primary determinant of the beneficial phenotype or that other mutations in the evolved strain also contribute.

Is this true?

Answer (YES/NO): NO